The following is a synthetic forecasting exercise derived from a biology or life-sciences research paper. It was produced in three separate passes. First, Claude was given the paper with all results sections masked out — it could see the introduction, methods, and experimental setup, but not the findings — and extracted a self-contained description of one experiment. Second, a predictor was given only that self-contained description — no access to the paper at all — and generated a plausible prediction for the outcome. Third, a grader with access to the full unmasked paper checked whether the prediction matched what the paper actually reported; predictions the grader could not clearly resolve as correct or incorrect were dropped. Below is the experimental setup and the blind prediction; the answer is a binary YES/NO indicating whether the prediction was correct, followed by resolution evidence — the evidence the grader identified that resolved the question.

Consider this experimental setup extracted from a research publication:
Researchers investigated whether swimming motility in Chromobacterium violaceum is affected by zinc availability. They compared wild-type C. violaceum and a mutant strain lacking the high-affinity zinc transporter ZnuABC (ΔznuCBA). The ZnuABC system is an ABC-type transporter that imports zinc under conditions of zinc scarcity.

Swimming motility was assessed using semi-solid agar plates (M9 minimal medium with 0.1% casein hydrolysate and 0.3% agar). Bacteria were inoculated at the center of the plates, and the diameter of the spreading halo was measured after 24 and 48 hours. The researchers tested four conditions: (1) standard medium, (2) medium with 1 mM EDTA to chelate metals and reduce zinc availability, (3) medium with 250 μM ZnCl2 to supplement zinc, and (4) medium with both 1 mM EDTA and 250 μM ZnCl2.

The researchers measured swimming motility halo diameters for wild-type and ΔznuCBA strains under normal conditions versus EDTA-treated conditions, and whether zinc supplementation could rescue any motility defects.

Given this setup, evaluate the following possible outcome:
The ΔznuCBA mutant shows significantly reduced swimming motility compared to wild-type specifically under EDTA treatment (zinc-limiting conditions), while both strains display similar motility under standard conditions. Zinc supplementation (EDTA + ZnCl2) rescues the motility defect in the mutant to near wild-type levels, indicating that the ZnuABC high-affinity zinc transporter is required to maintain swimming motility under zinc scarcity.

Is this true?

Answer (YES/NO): NO